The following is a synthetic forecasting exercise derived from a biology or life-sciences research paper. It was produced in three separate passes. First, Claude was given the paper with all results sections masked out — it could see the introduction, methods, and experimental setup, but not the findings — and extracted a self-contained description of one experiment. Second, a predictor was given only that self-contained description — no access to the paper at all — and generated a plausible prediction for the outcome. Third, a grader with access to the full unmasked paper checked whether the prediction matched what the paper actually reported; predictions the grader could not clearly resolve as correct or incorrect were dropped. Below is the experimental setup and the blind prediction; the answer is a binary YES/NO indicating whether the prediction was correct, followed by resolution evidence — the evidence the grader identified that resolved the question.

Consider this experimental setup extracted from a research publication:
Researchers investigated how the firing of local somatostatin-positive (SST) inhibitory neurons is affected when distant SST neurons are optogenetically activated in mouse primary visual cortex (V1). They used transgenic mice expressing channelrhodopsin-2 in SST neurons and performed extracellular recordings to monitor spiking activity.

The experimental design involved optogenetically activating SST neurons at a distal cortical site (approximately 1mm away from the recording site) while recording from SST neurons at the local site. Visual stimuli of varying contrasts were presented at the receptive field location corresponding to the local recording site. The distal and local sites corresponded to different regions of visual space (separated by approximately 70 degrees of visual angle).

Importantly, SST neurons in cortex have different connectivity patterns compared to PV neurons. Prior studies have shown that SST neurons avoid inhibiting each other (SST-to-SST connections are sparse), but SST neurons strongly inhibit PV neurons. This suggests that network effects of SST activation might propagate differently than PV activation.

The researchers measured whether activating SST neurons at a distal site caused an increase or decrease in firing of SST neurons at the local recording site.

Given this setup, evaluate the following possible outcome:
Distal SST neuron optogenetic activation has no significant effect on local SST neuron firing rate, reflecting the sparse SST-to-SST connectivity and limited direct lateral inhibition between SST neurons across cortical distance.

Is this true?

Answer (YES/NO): NO